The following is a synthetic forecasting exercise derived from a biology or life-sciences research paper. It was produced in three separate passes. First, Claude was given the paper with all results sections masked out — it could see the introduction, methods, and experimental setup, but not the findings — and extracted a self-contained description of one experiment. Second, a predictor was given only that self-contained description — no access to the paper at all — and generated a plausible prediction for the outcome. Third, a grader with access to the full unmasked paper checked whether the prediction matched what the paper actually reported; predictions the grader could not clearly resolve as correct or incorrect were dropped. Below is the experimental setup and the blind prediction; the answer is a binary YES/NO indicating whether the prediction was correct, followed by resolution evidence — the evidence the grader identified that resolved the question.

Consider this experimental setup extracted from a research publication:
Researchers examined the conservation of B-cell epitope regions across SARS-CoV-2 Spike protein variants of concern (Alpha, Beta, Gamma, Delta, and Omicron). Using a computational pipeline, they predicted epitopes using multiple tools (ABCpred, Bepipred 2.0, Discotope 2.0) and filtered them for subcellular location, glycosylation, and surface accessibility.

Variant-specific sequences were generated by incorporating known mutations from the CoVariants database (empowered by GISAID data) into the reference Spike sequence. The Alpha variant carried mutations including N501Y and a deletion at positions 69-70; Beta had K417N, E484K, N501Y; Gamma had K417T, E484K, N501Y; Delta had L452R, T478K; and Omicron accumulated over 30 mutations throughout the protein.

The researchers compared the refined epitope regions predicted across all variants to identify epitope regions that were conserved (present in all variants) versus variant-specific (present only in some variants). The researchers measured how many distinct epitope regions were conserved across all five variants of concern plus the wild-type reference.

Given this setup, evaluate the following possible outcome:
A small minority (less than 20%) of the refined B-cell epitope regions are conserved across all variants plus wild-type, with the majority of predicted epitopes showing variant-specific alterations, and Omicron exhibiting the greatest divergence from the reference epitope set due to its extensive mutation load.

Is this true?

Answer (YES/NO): NO